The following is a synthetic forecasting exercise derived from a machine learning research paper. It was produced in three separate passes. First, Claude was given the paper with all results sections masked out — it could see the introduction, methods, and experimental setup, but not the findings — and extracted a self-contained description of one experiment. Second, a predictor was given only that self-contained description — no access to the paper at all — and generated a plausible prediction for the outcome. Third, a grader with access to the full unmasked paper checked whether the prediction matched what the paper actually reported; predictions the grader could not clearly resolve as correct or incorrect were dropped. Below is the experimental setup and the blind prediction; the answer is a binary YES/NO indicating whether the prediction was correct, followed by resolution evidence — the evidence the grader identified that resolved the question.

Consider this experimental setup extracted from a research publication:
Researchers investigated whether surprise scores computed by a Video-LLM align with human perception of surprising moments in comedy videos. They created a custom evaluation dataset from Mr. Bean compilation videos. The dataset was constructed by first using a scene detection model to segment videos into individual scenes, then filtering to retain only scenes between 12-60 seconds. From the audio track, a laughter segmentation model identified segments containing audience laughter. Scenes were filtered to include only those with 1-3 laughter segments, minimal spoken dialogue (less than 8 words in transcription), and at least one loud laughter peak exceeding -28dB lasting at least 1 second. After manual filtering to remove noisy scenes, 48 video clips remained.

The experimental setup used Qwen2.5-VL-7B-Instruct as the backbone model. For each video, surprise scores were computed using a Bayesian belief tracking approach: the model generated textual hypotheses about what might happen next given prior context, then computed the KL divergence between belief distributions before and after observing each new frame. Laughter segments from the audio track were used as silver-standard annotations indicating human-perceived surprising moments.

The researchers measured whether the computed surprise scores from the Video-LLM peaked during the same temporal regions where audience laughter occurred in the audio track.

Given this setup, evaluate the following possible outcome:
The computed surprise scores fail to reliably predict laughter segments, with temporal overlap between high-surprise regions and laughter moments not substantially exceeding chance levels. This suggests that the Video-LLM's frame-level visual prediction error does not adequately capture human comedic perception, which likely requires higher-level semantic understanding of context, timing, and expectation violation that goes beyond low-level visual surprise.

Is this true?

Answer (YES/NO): NO